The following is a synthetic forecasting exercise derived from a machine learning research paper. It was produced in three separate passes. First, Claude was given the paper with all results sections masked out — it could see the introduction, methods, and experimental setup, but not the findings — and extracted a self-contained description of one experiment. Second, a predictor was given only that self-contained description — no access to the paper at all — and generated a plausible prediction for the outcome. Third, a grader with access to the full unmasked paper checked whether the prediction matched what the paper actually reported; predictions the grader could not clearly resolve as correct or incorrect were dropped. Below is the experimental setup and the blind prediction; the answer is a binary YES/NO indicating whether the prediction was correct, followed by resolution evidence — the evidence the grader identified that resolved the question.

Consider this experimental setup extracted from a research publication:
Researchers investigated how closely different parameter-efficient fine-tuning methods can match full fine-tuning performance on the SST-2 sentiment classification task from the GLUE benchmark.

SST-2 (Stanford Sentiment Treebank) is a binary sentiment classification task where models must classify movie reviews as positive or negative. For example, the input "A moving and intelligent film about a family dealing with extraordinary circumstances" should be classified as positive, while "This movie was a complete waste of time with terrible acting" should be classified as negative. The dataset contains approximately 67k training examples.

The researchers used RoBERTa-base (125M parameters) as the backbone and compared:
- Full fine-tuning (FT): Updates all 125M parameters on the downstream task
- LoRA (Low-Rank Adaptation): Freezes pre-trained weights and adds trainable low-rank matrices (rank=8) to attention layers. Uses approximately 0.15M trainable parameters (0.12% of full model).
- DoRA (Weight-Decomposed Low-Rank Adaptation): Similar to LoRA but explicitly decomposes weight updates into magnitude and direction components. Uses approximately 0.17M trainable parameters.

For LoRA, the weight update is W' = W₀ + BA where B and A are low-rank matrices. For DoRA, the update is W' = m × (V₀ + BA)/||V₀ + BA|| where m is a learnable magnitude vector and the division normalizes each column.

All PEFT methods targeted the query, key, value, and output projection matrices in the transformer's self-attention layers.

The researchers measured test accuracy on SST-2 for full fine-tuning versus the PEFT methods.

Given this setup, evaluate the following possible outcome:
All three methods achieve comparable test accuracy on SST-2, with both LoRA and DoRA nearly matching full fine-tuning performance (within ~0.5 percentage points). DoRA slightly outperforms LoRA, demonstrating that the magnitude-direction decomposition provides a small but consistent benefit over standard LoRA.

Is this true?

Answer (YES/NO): NO